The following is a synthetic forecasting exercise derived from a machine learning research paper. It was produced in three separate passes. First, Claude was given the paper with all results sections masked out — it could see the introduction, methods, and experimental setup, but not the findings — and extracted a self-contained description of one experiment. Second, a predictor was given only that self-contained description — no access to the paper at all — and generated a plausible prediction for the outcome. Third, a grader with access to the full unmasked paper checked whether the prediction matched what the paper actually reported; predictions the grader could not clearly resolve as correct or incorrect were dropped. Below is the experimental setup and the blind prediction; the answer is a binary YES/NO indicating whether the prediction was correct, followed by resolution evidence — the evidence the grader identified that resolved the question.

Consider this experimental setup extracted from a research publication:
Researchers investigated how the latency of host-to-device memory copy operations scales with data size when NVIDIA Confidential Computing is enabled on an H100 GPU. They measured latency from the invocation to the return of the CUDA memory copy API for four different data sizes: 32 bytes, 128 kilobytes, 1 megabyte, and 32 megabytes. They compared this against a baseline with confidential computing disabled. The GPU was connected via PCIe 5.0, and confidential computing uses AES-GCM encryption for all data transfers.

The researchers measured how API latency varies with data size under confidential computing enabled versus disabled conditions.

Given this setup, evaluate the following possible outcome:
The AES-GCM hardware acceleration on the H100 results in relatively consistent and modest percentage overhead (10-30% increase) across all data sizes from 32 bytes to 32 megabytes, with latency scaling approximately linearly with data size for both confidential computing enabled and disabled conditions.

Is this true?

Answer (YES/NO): NO